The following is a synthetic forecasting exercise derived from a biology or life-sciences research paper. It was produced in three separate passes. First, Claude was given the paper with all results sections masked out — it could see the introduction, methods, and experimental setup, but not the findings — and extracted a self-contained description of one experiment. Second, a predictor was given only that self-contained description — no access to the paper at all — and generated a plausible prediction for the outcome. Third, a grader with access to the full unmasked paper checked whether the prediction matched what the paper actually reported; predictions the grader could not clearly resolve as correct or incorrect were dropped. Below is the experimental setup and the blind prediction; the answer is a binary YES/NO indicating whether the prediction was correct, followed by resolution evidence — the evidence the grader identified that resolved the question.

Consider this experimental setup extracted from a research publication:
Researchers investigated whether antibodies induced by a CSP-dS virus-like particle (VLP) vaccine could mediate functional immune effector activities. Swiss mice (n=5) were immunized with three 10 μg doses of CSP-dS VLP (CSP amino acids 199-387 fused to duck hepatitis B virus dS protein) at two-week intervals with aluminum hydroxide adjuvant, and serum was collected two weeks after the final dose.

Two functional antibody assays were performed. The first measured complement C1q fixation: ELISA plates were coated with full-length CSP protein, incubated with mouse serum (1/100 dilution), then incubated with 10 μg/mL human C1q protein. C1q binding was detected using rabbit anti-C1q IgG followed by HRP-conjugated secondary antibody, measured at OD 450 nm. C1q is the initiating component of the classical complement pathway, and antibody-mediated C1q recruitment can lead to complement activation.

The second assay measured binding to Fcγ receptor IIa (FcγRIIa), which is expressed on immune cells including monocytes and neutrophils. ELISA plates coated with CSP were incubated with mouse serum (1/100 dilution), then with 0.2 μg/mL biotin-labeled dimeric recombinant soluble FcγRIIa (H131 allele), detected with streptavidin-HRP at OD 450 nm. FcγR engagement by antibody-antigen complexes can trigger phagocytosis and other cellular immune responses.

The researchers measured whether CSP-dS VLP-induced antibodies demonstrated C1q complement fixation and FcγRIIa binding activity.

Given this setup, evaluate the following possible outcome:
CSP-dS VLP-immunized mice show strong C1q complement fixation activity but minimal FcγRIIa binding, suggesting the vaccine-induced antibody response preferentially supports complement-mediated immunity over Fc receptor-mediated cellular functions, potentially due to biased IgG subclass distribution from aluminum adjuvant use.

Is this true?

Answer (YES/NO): NO